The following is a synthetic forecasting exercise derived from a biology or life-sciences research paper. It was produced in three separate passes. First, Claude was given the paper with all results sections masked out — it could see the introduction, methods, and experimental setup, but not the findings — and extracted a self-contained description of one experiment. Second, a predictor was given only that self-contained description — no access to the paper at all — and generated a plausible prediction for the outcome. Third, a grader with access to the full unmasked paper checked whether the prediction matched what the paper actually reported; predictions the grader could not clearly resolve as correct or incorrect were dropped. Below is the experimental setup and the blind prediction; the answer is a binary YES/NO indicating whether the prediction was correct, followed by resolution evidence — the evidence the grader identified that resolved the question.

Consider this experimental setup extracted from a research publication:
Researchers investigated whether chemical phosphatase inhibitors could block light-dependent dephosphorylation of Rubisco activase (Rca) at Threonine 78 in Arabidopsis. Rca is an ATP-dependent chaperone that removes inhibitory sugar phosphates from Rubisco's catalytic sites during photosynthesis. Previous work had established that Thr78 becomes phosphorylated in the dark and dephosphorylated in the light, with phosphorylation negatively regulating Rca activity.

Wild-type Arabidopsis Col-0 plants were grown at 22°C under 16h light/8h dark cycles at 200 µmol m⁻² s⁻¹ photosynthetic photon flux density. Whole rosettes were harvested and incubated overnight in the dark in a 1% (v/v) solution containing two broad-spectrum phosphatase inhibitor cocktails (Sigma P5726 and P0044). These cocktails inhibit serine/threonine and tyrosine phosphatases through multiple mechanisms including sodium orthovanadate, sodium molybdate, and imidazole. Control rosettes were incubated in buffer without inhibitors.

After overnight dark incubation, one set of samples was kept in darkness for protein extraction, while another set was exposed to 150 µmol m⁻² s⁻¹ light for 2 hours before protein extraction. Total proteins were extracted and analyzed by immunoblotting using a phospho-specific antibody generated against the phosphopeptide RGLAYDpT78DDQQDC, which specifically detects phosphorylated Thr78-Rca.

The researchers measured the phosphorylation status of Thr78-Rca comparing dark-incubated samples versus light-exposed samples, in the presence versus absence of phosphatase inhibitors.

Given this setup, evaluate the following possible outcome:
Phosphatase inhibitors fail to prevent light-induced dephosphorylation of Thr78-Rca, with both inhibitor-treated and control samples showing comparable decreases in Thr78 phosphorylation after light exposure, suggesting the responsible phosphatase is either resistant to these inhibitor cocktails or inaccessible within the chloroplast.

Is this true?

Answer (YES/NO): YES